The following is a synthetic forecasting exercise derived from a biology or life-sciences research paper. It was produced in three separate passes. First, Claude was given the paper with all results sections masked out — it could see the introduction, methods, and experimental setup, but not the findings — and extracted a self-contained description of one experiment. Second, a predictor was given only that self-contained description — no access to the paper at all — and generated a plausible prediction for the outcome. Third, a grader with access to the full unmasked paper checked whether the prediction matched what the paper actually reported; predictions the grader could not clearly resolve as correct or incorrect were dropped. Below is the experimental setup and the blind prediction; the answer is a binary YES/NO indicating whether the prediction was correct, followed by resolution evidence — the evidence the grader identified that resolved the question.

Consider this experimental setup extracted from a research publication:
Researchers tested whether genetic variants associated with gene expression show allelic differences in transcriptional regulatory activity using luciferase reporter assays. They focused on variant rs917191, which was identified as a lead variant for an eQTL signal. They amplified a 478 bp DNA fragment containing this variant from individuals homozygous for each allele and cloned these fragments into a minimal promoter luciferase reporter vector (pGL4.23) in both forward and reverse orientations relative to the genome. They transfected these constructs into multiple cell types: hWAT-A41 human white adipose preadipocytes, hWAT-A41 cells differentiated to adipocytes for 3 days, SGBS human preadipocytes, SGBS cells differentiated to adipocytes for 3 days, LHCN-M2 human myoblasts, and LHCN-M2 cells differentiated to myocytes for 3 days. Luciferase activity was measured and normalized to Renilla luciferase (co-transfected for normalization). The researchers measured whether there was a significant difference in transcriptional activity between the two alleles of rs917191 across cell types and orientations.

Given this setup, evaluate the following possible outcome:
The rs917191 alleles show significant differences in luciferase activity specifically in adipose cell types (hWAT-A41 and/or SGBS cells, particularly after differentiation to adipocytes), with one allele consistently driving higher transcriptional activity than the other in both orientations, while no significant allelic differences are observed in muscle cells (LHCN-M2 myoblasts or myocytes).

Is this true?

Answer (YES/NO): NO